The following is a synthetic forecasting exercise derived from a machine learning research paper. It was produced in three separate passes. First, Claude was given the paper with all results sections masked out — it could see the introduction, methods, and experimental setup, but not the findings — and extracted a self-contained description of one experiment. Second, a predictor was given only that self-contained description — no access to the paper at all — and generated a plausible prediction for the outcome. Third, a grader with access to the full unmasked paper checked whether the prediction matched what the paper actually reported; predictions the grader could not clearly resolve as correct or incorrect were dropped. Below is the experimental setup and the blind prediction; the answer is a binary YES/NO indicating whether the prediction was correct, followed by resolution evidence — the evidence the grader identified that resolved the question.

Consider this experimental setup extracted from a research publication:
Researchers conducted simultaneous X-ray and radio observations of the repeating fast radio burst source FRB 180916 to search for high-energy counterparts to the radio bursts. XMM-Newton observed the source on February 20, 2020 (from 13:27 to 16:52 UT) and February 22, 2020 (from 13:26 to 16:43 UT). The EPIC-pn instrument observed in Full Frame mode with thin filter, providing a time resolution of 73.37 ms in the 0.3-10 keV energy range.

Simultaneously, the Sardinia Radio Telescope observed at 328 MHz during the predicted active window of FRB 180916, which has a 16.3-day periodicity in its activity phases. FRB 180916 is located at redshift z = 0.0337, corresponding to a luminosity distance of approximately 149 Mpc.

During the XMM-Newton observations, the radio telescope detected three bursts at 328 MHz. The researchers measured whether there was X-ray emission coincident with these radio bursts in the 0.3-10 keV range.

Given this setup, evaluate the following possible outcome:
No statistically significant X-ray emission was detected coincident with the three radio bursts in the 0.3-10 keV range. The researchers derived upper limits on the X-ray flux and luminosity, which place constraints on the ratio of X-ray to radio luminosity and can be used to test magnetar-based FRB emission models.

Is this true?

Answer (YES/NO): YES